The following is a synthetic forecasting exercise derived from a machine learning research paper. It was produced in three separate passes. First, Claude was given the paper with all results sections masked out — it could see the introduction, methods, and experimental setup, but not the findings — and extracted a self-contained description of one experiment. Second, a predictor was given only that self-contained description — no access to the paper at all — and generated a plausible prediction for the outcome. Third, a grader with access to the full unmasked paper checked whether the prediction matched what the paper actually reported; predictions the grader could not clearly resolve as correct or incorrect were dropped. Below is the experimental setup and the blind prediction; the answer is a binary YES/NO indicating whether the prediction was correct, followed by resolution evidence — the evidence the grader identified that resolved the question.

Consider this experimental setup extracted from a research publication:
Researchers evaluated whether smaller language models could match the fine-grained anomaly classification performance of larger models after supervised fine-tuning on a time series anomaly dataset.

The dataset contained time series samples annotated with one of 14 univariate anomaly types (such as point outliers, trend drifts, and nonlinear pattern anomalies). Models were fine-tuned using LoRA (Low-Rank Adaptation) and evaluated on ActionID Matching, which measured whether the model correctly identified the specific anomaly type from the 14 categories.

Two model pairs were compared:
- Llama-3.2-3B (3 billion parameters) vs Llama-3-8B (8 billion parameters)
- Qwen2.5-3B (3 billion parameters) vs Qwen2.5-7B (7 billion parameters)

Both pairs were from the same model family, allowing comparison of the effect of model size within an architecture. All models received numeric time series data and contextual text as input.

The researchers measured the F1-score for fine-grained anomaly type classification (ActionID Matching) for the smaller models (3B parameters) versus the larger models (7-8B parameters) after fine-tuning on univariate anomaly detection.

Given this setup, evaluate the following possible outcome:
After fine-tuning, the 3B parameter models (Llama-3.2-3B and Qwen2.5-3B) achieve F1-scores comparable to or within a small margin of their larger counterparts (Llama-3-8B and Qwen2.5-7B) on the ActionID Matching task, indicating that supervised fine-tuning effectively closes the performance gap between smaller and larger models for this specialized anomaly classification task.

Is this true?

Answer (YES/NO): NO